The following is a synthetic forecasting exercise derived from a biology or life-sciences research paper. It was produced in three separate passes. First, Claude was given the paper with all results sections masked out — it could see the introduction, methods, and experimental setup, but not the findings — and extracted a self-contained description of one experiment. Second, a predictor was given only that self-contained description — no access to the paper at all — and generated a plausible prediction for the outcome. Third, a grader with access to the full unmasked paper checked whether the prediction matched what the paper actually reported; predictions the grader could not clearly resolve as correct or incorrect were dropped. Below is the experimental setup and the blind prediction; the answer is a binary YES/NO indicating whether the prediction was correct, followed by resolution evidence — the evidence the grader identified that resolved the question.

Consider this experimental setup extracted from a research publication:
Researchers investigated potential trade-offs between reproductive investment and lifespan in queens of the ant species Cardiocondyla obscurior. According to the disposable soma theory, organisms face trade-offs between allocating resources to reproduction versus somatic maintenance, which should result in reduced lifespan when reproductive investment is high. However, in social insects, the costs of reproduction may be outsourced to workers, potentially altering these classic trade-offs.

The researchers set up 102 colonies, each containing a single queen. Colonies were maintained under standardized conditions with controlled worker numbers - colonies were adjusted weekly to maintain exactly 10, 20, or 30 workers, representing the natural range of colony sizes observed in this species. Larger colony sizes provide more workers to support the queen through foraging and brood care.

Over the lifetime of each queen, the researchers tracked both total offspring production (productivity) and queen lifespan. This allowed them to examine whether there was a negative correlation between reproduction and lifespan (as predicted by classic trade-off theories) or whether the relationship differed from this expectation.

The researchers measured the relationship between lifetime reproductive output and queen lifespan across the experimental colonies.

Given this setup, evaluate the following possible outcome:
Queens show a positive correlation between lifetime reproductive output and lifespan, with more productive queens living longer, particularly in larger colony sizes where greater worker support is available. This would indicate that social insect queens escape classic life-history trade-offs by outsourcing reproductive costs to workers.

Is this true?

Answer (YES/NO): NO